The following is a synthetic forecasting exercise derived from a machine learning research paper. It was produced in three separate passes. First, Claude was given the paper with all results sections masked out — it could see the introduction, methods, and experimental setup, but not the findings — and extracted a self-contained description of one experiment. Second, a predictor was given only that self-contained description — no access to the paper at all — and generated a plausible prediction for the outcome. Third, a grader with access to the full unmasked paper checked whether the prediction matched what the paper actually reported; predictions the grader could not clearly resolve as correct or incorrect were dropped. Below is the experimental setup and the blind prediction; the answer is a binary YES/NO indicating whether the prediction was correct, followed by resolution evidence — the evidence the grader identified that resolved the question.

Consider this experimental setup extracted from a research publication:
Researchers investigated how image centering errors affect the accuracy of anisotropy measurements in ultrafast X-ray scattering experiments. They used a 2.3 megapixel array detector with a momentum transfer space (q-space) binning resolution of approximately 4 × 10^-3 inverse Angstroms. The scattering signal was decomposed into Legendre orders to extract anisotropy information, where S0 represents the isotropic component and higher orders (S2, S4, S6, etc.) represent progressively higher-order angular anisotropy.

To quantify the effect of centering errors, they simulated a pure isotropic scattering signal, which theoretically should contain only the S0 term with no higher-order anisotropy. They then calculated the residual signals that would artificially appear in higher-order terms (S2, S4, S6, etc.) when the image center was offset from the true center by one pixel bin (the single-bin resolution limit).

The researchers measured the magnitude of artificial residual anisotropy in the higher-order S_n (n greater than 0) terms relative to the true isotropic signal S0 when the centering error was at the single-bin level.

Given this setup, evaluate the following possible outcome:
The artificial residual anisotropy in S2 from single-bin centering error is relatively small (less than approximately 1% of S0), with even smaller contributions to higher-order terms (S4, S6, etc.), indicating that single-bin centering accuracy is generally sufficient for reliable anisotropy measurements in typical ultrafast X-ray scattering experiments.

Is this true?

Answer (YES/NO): YES